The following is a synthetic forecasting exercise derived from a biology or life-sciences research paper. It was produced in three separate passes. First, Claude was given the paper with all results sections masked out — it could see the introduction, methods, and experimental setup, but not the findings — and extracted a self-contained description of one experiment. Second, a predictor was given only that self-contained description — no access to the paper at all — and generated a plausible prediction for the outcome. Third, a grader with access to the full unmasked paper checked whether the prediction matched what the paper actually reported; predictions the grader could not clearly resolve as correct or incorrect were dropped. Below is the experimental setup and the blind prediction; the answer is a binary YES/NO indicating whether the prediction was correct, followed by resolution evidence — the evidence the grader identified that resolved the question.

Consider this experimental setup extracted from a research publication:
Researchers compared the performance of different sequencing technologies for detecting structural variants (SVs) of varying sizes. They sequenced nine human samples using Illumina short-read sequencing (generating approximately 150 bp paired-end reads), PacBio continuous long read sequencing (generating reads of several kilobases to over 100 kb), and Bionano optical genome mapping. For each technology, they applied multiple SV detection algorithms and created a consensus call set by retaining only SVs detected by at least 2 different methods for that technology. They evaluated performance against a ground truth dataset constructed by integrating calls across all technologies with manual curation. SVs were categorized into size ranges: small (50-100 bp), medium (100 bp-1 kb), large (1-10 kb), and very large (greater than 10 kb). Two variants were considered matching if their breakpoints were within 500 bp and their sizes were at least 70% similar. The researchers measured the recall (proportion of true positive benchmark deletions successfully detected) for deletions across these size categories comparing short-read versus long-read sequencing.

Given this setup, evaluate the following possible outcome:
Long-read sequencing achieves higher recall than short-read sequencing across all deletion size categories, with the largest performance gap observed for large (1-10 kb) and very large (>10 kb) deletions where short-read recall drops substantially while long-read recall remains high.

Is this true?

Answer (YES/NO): NO